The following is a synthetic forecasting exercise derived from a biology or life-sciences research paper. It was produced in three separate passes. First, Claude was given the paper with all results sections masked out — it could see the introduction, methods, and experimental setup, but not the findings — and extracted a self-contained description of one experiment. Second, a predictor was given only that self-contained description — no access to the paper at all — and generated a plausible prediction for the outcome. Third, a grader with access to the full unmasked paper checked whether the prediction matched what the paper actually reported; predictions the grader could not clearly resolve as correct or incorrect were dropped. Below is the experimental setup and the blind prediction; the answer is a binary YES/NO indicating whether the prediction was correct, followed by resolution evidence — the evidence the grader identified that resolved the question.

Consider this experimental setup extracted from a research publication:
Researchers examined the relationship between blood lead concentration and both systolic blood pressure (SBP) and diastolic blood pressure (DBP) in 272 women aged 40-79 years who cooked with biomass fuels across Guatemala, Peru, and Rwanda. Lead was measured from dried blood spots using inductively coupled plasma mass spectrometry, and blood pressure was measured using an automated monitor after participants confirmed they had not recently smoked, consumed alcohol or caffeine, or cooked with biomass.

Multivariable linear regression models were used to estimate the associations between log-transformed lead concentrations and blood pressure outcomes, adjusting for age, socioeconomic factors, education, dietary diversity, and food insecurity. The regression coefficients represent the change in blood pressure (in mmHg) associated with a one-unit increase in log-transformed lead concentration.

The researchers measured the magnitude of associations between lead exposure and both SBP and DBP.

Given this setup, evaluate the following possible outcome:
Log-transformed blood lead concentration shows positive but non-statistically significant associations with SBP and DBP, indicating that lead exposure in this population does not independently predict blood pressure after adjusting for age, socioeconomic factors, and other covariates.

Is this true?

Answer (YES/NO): NO